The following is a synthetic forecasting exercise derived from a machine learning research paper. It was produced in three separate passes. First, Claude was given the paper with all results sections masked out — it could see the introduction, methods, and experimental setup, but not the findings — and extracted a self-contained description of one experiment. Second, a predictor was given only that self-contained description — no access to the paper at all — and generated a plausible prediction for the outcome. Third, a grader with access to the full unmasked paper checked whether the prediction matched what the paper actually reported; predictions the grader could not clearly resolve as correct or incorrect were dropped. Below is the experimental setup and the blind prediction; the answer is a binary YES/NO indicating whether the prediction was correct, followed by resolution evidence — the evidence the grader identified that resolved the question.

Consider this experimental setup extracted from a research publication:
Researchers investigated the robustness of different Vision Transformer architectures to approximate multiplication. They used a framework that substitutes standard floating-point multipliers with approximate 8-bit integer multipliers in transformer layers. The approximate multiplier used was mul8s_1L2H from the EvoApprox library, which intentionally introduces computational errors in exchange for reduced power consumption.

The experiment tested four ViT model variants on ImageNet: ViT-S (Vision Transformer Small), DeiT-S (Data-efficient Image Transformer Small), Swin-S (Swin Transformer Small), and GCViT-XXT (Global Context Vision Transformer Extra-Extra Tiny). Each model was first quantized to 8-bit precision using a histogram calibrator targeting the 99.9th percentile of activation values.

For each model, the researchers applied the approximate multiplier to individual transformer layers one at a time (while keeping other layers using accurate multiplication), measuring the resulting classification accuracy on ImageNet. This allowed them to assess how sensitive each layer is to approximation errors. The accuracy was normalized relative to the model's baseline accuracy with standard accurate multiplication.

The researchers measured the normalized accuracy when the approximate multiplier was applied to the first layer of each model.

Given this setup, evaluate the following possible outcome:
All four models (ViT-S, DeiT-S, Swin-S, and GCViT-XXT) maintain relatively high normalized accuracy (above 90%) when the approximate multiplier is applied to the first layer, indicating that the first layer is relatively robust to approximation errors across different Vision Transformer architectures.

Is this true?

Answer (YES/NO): NO